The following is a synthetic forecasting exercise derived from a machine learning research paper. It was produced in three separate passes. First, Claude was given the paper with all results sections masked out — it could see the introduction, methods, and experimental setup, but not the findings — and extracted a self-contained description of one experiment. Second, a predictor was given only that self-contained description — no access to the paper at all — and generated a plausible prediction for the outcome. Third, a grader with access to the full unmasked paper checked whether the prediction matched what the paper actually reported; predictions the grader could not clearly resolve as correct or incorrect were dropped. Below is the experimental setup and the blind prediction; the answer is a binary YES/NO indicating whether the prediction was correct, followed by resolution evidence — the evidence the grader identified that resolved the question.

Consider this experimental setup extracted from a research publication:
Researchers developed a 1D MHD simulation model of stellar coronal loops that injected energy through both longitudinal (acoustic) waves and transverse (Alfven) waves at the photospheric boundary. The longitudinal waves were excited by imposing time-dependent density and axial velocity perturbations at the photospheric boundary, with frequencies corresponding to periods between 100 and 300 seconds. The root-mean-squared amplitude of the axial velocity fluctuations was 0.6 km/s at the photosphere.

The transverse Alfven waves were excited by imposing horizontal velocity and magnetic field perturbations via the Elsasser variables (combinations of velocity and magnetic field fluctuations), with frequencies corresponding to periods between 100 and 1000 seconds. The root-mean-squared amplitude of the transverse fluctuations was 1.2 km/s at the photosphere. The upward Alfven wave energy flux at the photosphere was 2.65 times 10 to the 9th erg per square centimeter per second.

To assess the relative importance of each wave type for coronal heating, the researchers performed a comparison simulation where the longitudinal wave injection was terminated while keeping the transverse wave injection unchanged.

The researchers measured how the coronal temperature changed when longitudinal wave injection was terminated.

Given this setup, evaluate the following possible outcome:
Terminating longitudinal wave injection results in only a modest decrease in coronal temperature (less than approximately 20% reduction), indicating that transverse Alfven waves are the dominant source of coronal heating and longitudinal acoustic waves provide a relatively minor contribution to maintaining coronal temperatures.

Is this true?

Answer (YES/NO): YES